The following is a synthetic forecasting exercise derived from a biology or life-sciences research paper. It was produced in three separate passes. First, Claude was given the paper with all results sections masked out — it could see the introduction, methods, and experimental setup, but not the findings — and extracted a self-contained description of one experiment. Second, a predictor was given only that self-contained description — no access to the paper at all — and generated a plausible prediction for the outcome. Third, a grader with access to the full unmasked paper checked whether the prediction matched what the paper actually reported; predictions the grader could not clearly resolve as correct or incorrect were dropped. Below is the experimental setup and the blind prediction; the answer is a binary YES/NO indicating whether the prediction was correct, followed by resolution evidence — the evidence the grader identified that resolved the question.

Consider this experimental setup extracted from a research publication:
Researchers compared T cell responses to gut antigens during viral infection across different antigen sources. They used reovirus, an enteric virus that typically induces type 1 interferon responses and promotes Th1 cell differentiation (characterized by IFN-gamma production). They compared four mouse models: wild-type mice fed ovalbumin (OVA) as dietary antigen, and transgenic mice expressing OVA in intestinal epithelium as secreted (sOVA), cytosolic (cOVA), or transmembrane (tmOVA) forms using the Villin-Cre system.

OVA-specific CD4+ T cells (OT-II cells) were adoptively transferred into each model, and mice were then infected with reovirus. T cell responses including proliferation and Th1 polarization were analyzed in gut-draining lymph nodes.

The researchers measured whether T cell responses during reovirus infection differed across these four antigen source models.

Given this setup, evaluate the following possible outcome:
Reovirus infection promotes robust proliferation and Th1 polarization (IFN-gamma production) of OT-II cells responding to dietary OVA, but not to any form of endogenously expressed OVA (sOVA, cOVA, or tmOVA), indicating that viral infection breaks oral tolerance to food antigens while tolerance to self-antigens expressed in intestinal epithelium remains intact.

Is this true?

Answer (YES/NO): NO